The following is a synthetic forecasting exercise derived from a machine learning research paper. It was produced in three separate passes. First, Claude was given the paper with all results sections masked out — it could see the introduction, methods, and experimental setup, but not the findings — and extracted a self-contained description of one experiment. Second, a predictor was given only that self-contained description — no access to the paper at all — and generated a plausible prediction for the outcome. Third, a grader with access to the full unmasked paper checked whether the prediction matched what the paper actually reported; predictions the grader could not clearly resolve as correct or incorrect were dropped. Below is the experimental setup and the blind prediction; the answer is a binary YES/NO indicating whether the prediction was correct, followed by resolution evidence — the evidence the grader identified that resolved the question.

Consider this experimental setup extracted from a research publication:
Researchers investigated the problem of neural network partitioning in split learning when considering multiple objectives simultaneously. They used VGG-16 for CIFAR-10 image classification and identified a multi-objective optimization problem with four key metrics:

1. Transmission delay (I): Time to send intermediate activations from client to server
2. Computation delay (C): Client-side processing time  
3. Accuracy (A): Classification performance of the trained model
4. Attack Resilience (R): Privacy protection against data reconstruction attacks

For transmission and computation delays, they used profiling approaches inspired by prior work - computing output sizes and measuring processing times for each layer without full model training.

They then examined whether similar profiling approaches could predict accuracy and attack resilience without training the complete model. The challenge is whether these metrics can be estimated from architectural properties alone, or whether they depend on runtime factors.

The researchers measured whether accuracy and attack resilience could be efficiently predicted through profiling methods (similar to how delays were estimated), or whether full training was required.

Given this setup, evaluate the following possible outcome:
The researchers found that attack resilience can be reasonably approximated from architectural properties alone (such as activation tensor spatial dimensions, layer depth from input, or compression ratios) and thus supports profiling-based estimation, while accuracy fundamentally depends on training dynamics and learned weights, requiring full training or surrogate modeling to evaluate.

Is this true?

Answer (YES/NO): NO